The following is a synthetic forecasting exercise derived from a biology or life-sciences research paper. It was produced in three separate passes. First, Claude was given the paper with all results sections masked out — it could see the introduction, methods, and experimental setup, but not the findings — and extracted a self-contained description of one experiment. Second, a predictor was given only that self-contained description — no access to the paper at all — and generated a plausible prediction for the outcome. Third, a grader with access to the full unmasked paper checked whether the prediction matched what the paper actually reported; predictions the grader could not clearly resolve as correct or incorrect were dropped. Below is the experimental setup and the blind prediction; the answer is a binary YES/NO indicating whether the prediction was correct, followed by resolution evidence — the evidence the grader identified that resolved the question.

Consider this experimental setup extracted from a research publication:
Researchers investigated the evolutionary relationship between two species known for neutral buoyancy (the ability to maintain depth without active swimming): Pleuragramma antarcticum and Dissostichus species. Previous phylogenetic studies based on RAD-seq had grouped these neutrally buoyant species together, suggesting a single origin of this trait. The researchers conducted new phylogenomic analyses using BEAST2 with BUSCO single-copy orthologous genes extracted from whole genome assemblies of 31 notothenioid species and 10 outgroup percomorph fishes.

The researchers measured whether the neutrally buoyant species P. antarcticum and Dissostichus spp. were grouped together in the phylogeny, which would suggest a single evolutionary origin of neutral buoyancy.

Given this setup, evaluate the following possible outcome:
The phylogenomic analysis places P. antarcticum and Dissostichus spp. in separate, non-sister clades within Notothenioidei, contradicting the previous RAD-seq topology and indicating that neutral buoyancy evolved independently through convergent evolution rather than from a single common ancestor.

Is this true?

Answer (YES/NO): YES